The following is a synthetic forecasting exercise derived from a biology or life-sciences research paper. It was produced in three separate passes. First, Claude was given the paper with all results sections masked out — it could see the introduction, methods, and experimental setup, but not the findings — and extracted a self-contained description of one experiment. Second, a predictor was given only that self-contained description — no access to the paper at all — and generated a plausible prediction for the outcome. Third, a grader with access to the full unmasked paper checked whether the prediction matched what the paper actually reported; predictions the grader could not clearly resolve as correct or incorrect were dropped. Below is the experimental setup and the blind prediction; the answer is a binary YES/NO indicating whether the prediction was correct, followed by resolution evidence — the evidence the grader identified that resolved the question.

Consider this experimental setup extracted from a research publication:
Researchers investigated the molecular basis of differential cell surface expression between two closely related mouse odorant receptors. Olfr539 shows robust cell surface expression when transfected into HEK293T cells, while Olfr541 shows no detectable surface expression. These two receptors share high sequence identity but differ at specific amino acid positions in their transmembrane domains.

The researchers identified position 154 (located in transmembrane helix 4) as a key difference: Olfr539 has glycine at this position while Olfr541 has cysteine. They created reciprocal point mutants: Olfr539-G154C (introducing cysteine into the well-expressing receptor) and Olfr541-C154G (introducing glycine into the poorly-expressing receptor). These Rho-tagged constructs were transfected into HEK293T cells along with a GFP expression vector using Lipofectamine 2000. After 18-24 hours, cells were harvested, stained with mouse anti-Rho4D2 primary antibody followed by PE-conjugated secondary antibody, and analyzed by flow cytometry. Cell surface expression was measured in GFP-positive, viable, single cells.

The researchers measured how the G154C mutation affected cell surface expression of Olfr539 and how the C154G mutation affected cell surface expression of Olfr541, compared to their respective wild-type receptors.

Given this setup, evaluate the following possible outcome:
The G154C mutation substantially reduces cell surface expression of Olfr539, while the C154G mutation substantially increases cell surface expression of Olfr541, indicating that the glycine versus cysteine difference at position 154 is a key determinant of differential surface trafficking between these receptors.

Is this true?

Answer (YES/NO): YES